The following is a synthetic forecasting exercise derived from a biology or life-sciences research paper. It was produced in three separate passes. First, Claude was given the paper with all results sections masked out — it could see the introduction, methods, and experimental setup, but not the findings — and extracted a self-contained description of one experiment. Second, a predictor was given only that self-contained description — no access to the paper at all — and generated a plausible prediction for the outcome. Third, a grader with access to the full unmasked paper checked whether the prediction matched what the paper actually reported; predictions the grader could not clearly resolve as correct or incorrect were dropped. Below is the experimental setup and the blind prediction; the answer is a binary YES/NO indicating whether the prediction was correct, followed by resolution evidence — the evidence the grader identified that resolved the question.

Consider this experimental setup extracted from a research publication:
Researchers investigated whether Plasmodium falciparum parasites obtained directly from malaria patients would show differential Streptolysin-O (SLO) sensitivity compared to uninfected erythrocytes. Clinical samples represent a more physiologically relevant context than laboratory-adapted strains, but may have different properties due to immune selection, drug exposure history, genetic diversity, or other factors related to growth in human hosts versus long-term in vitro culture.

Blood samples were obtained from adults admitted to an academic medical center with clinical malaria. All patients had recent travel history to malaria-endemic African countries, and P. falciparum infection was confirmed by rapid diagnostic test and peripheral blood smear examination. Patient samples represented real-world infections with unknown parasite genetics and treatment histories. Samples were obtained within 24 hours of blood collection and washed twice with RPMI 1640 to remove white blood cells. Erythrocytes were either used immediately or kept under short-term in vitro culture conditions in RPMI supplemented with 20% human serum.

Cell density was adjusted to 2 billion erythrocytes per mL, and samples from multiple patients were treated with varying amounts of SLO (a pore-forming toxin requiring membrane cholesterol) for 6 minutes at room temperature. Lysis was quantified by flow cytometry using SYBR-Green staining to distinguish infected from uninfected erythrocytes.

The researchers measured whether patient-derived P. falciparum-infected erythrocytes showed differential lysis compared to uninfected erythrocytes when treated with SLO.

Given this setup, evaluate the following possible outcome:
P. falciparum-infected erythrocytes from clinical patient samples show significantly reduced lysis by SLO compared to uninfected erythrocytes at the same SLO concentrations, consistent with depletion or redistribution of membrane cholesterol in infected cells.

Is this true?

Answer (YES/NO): YES